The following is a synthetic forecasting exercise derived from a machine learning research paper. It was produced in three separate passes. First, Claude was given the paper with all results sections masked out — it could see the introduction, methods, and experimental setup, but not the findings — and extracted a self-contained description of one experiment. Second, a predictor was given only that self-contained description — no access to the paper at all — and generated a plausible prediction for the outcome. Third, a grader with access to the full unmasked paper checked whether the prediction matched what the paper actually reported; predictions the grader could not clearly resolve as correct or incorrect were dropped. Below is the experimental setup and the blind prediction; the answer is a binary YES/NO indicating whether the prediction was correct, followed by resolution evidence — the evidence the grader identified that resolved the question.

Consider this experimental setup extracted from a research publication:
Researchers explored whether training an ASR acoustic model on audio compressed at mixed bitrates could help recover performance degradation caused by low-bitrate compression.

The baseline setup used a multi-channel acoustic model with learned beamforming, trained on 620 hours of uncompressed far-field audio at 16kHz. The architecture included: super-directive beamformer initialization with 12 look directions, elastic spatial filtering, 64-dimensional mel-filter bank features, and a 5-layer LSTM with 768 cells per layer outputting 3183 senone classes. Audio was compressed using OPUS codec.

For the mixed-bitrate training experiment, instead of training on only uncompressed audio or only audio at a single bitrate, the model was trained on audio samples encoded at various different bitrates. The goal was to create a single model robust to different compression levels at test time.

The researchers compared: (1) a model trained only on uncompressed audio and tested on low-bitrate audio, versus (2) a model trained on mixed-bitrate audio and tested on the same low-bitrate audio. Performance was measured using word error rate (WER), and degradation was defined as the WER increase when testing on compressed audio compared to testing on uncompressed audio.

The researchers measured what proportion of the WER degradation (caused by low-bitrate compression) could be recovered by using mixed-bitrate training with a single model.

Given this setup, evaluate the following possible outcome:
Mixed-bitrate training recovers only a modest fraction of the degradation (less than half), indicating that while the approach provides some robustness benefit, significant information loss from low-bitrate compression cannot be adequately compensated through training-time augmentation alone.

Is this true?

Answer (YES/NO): YES